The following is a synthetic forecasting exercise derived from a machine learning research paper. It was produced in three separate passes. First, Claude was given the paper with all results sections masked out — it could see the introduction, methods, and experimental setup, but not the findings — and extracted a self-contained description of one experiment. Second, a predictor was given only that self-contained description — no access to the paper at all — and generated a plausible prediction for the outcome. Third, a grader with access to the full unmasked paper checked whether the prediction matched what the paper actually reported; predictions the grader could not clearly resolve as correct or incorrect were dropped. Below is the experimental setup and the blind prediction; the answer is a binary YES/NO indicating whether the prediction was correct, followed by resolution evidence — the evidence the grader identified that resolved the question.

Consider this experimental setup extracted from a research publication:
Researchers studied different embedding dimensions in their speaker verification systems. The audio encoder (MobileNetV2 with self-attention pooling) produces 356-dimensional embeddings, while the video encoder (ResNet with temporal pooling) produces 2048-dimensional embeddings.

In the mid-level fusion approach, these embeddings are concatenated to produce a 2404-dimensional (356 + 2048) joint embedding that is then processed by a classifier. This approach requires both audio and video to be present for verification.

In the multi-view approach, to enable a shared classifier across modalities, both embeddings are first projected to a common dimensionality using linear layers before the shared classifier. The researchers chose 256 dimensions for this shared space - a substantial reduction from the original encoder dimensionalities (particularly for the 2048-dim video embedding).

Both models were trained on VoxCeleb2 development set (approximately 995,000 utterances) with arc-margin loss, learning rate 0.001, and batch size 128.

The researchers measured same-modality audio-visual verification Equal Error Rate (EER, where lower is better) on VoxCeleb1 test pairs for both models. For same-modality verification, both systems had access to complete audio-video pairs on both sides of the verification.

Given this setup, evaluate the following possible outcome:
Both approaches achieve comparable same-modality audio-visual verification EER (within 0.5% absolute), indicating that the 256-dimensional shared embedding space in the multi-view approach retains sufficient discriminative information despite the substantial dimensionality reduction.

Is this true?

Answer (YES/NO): NO